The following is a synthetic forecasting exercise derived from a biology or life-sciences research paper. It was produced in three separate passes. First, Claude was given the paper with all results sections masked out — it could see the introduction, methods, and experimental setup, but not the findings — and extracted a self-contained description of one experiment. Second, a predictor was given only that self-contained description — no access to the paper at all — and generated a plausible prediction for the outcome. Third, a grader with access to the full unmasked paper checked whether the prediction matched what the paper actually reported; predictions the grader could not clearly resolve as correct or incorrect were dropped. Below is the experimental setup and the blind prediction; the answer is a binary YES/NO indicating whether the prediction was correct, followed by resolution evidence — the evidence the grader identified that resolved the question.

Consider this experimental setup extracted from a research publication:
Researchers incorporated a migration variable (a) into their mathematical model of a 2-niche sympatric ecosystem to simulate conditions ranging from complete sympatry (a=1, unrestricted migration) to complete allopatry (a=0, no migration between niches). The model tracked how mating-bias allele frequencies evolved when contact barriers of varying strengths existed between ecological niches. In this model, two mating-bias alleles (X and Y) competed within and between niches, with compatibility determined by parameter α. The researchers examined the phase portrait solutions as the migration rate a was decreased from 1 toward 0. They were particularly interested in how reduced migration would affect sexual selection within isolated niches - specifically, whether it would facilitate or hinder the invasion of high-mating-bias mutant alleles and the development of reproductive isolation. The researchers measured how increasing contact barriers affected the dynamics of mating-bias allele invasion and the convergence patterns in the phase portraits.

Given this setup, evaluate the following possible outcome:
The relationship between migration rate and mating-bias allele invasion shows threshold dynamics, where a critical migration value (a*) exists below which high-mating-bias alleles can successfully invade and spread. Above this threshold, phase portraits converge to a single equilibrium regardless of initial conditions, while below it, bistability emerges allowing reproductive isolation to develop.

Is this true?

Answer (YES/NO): NO